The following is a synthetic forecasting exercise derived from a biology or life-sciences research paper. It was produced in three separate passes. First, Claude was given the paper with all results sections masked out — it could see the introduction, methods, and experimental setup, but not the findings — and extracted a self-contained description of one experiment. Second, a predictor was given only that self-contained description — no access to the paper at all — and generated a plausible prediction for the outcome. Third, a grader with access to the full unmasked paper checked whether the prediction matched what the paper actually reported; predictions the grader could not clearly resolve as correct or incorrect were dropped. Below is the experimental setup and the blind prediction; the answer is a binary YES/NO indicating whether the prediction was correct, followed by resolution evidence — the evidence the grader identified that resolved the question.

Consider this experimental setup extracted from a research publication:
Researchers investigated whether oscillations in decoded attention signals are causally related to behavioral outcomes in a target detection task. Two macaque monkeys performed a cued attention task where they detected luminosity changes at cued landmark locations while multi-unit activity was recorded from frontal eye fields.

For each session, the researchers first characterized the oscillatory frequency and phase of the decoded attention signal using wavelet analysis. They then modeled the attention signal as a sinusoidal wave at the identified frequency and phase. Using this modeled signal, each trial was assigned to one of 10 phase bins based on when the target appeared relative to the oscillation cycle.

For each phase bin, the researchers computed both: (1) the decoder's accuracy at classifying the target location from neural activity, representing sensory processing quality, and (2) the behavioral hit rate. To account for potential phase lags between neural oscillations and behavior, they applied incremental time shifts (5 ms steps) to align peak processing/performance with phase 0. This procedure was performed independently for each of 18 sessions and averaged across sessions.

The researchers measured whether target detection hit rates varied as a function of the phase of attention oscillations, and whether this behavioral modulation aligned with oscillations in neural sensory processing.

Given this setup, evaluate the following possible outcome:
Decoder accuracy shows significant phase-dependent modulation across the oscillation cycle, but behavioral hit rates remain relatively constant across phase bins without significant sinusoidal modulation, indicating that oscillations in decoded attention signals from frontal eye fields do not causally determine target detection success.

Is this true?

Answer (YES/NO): NO